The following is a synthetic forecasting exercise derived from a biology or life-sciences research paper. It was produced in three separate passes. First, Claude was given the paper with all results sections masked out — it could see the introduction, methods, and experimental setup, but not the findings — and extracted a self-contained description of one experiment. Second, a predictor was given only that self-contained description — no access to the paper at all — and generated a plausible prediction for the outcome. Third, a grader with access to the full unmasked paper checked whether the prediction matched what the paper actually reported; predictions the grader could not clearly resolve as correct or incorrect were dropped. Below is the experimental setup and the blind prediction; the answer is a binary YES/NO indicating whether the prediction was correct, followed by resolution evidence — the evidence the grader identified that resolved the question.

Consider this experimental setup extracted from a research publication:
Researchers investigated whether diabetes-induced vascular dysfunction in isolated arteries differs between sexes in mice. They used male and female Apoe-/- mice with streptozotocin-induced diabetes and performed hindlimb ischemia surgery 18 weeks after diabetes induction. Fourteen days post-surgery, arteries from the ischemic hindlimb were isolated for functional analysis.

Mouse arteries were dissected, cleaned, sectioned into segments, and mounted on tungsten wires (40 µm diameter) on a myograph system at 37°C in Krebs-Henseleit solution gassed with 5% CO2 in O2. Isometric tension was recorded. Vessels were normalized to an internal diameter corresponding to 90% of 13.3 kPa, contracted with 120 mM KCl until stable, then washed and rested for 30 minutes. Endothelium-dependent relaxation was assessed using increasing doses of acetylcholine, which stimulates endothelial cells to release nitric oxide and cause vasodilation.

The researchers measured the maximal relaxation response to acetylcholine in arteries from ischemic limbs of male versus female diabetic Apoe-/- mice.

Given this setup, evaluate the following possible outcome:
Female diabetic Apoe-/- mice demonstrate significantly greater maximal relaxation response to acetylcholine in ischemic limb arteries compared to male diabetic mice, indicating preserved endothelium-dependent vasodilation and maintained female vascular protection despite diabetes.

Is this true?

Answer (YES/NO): NO